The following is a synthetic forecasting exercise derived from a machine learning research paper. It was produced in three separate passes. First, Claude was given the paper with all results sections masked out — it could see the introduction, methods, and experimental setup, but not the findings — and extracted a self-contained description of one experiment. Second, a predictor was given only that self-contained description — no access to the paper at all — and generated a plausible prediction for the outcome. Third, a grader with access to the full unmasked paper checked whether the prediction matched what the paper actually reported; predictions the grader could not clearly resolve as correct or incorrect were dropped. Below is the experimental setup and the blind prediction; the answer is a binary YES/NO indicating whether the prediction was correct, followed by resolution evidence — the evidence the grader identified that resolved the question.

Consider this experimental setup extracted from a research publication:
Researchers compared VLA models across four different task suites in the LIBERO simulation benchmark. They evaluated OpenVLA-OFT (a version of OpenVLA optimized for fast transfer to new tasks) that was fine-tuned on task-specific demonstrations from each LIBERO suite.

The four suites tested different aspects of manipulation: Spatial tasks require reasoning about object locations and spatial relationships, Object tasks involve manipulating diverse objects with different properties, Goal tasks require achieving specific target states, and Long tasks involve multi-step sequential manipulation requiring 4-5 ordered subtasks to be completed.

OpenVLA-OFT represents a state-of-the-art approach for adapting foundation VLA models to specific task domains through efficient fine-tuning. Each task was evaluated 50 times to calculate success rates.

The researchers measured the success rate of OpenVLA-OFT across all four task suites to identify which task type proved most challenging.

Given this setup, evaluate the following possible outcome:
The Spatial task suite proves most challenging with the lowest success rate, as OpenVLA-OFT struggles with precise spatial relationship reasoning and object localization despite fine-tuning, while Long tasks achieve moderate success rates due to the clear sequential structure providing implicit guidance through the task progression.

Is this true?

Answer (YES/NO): NO